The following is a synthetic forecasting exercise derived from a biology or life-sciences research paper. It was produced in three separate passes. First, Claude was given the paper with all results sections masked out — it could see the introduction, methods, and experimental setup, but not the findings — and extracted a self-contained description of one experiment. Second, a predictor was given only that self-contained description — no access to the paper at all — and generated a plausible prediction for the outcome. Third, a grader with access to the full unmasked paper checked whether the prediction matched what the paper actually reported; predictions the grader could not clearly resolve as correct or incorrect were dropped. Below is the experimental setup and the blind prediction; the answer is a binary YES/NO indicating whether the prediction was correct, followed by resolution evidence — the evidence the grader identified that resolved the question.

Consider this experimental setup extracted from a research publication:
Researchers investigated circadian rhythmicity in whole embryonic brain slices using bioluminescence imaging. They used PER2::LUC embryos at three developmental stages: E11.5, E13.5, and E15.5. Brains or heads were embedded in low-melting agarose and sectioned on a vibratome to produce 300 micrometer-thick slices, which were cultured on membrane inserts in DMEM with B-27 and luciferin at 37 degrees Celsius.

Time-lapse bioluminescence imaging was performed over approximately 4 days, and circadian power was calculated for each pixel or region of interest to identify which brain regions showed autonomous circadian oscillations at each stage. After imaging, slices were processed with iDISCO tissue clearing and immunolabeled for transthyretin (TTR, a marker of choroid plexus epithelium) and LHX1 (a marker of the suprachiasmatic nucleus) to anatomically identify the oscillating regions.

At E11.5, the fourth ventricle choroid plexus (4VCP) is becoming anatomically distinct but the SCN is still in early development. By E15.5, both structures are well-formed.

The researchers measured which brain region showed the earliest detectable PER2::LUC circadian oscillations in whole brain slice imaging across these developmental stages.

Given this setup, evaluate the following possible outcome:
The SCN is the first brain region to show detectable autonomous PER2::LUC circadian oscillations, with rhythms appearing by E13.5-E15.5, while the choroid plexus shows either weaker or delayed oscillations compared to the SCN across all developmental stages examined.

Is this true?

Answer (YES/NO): NO